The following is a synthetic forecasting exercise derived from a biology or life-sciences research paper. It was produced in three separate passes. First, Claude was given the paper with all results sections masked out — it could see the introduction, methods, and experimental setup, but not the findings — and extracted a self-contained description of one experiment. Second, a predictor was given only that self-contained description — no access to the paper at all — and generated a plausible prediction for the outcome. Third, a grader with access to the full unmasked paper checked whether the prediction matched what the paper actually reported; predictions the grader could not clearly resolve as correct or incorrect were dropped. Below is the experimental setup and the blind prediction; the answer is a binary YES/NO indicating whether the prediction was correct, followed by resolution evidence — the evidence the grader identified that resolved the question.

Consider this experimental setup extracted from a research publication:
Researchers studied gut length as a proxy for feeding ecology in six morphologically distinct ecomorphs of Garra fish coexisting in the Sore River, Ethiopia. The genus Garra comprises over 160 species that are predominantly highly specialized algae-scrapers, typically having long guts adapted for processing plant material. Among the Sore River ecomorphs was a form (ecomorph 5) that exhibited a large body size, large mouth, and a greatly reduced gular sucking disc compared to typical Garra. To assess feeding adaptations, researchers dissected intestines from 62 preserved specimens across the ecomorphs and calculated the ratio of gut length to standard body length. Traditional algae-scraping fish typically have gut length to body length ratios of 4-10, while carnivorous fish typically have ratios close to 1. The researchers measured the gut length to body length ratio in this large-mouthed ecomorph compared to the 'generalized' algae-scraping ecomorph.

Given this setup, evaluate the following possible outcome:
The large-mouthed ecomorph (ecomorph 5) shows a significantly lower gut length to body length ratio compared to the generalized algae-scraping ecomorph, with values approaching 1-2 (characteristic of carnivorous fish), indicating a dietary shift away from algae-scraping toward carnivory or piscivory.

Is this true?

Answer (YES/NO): YES